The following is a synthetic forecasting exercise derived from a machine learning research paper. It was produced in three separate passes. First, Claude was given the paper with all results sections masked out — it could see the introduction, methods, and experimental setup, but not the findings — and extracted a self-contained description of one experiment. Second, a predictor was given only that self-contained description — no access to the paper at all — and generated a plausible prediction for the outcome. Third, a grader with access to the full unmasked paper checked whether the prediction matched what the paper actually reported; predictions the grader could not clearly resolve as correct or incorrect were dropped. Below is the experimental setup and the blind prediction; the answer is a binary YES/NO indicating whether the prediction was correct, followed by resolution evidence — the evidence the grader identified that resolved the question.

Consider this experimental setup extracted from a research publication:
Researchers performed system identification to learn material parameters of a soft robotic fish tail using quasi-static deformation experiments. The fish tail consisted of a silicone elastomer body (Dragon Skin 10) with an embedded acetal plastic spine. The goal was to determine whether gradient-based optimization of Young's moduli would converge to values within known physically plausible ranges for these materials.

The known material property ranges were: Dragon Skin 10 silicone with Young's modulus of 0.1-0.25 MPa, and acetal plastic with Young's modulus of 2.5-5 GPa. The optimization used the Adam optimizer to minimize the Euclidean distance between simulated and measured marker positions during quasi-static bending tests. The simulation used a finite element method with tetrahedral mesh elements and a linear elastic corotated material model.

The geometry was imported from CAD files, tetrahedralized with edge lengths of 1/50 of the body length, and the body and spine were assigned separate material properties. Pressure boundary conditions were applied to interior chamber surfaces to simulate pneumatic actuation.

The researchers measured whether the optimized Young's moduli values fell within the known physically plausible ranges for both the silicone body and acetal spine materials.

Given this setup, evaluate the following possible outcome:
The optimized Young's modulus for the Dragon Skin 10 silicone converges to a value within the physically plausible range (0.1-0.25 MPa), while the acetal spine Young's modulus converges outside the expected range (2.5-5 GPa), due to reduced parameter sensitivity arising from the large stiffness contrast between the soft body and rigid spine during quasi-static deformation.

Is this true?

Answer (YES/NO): NO